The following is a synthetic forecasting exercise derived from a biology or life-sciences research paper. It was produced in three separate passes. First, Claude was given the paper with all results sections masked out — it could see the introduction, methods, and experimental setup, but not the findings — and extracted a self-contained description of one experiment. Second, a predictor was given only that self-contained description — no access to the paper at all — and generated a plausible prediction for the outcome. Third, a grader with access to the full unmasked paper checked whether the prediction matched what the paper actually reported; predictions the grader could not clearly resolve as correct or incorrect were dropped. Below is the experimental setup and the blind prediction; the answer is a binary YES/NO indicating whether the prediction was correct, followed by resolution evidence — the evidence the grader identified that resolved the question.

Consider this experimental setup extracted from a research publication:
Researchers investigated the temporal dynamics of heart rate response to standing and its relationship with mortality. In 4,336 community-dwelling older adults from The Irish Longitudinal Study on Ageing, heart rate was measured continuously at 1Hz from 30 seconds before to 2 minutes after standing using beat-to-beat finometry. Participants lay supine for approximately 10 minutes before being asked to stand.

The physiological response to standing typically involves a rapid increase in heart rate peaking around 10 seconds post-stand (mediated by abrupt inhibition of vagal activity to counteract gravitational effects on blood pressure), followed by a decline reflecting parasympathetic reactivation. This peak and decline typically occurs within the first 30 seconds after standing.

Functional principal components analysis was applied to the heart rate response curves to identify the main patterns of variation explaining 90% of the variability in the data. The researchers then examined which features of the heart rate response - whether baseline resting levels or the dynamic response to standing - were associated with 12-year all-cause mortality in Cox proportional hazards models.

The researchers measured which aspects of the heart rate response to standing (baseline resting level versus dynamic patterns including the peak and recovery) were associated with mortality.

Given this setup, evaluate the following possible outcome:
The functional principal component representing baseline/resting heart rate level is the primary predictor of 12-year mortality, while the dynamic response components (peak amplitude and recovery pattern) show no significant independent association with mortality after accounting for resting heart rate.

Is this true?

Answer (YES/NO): NO